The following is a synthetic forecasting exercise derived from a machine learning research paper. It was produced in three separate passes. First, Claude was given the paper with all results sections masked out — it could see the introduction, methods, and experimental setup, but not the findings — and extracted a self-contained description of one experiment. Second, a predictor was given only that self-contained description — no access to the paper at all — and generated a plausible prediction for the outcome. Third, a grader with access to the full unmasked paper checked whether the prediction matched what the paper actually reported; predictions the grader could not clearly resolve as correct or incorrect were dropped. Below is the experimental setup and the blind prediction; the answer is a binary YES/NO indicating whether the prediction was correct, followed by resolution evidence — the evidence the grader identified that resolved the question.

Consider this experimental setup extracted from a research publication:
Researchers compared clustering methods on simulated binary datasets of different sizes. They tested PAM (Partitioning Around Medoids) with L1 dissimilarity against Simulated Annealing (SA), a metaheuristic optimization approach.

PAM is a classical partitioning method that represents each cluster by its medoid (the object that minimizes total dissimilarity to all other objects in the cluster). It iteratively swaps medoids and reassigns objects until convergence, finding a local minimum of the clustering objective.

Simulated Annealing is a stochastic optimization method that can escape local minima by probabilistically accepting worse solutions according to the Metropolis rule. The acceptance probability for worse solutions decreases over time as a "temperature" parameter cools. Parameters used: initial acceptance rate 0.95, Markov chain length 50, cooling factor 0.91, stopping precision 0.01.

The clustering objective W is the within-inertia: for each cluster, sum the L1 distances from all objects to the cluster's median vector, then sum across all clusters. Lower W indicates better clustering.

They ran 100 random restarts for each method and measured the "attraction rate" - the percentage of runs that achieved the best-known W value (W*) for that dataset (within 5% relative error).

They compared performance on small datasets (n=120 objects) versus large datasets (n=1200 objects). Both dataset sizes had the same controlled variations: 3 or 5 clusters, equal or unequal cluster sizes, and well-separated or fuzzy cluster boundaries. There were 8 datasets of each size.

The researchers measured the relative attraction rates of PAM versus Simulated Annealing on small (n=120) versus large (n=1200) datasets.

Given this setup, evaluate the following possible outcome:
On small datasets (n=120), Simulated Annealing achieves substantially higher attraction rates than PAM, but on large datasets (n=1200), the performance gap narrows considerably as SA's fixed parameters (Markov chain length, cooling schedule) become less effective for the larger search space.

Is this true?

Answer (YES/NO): NO